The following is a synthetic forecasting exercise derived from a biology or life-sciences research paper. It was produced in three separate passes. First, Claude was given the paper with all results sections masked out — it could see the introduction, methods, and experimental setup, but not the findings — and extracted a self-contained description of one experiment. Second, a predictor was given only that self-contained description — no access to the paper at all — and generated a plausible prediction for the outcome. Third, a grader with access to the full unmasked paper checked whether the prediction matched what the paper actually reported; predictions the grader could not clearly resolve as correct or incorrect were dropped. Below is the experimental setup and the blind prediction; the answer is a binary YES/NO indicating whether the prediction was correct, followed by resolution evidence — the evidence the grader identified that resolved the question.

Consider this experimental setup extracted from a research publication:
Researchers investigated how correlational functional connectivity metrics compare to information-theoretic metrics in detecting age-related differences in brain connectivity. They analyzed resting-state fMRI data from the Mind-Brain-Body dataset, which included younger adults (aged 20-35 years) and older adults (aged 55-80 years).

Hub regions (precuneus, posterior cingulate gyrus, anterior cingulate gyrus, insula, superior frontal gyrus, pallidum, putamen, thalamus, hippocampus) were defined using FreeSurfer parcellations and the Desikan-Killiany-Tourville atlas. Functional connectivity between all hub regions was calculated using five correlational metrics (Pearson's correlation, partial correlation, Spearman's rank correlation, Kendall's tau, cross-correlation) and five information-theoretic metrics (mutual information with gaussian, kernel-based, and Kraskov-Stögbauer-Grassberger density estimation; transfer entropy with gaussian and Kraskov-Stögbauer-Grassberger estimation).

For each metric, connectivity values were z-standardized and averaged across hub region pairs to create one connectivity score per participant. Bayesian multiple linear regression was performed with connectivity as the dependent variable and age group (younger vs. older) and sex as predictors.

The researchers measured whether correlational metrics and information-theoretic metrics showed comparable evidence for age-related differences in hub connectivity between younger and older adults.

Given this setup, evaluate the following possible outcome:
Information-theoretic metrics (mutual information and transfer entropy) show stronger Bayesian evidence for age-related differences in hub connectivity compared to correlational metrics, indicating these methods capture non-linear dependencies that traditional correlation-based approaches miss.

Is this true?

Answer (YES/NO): NO